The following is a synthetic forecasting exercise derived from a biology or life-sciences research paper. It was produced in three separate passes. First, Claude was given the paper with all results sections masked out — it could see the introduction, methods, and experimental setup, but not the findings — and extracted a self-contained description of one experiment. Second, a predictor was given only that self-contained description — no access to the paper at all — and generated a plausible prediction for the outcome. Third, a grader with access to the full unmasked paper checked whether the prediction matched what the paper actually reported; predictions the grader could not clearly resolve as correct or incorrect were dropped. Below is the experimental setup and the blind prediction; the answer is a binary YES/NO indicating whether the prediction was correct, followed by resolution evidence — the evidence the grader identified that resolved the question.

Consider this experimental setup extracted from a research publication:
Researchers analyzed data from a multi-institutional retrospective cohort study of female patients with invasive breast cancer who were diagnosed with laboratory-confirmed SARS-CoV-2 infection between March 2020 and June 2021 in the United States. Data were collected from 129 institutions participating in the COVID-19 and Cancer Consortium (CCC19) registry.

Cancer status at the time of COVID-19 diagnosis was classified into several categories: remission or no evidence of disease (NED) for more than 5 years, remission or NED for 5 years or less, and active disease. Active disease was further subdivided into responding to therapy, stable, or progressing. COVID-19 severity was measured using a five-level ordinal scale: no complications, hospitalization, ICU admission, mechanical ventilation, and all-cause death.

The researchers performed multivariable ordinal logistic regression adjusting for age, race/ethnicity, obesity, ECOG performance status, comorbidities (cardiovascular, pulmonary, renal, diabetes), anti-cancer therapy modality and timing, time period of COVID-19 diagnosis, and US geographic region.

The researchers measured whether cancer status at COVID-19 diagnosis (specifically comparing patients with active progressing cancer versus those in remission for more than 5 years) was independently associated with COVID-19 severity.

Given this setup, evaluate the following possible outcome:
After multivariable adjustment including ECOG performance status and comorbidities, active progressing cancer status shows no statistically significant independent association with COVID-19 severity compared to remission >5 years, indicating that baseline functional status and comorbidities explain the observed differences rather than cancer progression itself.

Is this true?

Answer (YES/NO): NO